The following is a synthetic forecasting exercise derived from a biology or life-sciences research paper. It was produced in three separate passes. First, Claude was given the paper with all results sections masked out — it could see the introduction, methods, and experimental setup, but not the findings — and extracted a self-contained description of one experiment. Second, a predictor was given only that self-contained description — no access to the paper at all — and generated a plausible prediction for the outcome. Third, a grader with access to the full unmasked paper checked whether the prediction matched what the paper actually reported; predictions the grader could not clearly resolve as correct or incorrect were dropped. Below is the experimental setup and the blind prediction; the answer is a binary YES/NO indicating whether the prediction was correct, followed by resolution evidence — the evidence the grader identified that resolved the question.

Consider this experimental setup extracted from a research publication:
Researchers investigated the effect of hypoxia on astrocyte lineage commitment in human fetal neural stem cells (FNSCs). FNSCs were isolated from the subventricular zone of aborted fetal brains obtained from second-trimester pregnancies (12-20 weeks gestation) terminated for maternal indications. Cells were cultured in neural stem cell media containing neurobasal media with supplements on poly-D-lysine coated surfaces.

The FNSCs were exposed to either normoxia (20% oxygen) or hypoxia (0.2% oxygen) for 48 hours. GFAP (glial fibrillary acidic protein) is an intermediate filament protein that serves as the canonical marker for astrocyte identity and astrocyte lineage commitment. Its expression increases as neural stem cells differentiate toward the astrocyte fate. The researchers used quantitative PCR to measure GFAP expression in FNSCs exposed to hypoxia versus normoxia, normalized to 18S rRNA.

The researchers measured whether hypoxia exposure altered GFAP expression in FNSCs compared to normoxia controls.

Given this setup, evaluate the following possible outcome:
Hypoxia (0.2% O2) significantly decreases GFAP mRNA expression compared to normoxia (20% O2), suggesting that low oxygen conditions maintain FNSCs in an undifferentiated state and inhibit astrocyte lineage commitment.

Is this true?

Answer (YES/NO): NO